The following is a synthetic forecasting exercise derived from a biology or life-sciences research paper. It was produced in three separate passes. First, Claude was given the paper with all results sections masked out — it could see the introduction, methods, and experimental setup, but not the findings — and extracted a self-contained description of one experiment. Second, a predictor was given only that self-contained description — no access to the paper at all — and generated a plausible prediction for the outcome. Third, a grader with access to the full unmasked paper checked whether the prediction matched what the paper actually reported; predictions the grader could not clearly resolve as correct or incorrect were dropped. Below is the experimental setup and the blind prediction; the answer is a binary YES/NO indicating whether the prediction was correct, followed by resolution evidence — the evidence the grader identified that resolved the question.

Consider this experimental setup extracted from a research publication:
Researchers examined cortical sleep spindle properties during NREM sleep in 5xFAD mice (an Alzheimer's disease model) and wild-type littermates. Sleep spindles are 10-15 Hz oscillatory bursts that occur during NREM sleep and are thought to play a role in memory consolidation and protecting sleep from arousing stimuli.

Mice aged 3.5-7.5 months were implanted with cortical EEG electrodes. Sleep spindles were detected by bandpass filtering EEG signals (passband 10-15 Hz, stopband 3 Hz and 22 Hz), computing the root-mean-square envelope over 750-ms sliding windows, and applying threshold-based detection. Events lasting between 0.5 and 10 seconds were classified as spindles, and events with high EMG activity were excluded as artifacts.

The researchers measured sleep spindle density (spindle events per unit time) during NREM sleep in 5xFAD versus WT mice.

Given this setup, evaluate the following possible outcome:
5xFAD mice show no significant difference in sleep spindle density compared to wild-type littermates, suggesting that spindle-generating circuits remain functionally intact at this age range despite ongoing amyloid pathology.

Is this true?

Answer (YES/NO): YES